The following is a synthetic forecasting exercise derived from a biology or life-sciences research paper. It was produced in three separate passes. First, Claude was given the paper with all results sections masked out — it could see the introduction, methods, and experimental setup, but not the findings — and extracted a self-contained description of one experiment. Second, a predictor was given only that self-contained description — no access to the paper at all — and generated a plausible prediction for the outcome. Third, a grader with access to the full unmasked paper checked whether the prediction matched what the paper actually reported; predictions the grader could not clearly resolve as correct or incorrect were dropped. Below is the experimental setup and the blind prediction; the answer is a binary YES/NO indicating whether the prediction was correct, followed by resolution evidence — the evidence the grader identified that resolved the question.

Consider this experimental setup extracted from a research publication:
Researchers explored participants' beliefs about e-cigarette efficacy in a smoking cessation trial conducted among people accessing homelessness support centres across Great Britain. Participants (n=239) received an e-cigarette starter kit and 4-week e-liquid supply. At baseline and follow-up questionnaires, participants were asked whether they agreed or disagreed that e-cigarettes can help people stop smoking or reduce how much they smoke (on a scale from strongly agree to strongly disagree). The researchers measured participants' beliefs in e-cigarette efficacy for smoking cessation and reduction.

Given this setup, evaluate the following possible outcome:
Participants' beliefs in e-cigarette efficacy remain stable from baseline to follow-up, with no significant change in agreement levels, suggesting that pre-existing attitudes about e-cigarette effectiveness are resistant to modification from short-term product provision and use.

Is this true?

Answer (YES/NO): NO